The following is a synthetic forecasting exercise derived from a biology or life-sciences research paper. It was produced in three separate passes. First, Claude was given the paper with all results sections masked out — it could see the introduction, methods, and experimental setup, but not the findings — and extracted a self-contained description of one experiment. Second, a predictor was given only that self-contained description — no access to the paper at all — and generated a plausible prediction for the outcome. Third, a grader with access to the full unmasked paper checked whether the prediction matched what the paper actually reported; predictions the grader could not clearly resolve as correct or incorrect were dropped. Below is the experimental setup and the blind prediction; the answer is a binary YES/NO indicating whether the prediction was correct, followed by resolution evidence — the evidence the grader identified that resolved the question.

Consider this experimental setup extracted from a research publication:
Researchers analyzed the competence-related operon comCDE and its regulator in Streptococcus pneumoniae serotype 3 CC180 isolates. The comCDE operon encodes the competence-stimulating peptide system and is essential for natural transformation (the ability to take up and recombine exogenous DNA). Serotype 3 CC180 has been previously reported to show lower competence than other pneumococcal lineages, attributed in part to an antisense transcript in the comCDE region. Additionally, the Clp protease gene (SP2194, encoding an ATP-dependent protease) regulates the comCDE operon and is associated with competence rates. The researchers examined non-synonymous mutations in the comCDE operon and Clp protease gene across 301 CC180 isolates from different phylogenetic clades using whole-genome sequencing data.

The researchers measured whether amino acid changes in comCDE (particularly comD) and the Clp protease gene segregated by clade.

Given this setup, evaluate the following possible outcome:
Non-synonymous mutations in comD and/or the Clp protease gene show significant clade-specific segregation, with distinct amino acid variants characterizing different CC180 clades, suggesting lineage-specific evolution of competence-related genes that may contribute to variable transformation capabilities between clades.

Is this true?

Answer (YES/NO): YES